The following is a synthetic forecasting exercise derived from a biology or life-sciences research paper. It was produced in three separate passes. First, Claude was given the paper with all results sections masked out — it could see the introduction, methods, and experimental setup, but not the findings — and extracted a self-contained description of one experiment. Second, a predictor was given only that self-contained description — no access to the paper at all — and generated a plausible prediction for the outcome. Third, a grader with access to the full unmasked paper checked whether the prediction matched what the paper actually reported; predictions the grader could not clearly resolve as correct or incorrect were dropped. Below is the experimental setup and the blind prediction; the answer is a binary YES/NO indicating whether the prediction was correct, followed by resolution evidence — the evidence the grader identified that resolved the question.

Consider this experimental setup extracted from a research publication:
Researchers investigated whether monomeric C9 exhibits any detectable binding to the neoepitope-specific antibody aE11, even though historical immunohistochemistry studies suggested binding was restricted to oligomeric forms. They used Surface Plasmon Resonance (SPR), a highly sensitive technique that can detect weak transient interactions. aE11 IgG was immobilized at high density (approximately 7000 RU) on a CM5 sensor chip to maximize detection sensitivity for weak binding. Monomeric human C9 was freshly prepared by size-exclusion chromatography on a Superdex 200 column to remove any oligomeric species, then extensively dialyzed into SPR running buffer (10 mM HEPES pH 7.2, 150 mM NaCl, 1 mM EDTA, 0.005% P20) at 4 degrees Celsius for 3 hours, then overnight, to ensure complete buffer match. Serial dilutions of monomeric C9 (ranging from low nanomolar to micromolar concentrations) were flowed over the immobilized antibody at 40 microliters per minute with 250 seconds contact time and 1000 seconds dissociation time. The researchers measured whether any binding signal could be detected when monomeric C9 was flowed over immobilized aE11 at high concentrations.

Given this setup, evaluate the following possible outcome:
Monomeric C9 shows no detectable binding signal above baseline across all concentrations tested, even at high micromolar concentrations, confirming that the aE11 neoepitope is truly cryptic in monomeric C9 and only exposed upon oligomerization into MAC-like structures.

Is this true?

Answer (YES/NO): NO